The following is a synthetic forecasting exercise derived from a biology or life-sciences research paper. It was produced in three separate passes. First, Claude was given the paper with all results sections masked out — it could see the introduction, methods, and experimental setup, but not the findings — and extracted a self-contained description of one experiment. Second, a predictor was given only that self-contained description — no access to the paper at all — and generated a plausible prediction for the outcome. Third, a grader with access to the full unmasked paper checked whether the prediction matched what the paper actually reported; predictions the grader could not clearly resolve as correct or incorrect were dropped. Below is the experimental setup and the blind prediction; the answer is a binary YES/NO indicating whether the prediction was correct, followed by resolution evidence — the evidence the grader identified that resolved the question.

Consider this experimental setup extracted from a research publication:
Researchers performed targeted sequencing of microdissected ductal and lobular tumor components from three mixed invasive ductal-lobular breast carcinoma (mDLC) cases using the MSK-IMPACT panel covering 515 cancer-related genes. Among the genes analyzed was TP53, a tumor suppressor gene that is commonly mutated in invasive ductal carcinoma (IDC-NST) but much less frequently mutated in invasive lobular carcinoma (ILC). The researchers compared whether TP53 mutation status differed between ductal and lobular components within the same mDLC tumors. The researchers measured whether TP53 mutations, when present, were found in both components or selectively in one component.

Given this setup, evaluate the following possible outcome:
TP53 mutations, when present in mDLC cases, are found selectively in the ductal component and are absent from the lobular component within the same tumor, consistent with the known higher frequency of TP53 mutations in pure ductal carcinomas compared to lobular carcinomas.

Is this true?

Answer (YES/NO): YES